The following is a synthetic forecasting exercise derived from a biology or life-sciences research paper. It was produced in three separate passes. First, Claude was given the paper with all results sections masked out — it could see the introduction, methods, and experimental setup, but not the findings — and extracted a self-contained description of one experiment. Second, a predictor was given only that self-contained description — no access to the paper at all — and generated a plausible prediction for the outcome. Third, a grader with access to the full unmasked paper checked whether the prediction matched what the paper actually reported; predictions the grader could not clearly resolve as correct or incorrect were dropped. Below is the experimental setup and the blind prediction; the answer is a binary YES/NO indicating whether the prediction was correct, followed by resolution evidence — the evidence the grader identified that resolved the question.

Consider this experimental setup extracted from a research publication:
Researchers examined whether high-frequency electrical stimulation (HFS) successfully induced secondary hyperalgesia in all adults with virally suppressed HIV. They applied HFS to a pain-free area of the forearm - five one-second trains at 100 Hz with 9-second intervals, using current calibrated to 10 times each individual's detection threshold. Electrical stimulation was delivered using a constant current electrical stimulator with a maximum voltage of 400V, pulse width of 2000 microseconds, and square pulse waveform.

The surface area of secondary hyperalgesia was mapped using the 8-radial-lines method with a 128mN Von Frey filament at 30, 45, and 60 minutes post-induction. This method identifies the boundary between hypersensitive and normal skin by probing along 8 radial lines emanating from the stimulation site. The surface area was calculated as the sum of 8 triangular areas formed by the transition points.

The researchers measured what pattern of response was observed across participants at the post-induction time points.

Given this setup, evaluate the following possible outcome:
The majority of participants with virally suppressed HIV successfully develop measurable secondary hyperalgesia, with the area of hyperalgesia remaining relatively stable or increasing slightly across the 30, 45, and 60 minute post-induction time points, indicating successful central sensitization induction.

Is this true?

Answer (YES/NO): YES